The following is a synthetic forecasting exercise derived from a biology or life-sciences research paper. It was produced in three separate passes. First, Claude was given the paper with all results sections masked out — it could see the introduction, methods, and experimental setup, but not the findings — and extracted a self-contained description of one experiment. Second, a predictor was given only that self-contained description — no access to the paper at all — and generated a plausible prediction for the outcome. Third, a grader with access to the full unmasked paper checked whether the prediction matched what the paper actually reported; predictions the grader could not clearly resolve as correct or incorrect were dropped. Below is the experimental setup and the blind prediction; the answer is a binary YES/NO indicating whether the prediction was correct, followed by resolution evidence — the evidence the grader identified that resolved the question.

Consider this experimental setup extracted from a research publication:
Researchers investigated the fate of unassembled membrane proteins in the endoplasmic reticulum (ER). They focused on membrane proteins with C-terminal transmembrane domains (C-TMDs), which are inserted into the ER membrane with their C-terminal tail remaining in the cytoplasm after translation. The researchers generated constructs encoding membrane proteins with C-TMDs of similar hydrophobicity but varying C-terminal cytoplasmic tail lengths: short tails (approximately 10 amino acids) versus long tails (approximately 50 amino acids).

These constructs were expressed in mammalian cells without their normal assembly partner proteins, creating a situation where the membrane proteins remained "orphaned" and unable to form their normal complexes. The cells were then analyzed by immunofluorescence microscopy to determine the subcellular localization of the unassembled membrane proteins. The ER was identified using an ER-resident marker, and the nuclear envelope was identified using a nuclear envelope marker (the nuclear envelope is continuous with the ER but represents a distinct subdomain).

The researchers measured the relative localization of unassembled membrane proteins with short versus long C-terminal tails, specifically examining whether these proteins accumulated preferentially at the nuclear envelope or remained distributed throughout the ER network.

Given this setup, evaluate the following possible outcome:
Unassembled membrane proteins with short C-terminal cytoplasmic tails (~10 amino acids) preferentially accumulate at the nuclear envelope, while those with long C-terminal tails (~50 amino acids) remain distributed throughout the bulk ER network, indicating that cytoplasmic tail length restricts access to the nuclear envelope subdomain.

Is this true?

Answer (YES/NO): YES